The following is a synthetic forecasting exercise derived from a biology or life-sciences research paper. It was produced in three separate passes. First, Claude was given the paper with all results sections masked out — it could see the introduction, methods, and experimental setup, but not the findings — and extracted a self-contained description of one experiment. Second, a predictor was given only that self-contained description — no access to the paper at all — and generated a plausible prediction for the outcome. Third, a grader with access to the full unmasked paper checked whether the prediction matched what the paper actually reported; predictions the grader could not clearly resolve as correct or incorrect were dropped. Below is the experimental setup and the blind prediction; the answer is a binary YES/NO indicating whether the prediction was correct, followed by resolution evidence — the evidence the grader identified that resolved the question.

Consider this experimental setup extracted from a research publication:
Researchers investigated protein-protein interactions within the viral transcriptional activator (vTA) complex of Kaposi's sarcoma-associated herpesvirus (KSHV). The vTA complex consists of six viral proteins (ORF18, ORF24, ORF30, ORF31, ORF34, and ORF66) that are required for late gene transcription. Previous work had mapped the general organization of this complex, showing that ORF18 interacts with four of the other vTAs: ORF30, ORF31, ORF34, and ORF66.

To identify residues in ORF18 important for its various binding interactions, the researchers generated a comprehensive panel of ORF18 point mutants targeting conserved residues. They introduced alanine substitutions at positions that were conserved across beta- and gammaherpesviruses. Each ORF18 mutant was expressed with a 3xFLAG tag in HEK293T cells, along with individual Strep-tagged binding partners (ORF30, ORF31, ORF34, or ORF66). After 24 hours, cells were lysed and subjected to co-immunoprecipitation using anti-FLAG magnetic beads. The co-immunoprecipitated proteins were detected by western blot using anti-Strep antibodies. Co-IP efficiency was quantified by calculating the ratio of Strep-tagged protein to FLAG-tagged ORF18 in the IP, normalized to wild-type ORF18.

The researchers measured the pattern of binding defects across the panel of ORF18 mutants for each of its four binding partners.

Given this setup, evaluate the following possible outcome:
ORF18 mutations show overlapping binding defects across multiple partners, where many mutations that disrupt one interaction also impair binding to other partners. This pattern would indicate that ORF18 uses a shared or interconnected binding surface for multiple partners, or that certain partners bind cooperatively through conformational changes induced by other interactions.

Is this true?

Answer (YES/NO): NO